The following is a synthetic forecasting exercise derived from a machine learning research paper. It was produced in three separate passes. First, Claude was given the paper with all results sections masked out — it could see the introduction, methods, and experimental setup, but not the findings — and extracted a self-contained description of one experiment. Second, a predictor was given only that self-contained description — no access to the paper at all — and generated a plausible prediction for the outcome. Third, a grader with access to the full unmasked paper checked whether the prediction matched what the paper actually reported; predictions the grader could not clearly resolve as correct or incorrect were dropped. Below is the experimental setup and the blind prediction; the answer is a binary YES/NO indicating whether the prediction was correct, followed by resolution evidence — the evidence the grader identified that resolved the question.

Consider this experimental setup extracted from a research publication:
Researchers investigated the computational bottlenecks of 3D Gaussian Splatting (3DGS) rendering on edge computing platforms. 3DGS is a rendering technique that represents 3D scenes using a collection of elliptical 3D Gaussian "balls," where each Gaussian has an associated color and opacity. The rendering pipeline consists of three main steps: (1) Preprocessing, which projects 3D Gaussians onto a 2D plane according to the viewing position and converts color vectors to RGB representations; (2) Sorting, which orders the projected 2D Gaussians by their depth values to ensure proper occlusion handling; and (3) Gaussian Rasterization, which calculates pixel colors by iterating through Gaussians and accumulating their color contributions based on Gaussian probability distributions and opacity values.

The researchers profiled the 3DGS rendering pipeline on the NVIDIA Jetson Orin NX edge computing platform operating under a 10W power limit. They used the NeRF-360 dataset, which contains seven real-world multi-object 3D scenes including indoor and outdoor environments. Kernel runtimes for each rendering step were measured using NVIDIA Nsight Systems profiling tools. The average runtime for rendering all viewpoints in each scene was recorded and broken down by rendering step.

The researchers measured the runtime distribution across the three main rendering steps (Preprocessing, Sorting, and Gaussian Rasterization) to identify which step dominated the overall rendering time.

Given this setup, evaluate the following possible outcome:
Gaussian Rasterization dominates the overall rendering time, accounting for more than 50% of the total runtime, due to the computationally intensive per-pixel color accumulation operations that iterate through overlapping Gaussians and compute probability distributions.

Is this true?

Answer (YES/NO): YES